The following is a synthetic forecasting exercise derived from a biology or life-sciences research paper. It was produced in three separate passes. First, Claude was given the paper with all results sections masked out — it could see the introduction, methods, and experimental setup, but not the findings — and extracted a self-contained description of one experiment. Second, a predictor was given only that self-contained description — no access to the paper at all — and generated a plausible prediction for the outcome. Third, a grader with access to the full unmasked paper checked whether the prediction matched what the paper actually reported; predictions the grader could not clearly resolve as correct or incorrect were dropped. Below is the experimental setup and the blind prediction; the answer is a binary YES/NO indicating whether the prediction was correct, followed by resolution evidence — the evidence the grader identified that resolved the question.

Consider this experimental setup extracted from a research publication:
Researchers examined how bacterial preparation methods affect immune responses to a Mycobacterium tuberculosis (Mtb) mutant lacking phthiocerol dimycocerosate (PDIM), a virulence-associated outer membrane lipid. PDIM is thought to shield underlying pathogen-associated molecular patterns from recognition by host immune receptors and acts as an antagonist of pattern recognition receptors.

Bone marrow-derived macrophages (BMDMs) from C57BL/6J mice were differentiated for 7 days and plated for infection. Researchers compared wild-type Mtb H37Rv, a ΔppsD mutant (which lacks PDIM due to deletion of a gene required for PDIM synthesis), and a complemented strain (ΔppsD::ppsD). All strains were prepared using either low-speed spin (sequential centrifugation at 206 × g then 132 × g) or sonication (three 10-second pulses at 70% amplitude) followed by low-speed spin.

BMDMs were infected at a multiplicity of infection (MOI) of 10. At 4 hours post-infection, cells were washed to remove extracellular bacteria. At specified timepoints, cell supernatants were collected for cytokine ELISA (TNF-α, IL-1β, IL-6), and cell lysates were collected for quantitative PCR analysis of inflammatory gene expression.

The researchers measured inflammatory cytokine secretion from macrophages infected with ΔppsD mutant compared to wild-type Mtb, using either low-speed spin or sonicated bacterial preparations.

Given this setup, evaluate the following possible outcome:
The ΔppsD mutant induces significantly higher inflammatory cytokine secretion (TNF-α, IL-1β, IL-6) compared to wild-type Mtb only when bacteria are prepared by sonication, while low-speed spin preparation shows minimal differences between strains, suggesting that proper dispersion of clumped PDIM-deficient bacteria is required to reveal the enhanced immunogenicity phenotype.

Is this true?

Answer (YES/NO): YES